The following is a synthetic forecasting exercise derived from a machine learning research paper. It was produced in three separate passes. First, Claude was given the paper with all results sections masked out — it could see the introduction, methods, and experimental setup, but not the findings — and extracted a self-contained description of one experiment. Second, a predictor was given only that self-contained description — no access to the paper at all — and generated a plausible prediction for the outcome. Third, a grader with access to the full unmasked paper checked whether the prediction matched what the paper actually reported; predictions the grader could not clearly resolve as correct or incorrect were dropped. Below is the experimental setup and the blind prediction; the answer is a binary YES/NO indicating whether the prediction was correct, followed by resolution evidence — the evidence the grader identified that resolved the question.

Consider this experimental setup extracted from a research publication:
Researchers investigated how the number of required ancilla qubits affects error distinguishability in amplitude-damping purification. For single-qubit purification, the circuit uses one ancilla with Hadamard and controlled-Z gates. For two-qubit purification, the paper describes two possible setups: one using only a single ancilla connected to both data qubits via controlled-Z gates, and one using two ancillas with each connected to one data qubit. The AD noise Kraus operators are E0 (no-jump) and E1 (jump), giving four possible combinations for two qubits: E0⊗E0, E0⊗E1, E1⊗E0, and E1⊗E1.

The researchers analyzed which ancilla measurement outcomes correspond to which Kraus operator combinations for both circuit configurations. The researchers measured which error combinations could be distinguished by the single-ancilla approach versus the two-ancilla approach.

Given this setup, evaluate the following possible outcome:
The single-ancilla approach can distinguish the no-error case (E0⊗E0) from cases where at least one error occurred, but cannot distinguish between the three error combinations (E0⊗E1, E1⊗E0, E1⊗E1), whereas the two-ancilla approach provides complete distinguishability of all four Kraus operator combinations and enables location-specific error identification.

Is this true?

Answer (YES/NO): NO